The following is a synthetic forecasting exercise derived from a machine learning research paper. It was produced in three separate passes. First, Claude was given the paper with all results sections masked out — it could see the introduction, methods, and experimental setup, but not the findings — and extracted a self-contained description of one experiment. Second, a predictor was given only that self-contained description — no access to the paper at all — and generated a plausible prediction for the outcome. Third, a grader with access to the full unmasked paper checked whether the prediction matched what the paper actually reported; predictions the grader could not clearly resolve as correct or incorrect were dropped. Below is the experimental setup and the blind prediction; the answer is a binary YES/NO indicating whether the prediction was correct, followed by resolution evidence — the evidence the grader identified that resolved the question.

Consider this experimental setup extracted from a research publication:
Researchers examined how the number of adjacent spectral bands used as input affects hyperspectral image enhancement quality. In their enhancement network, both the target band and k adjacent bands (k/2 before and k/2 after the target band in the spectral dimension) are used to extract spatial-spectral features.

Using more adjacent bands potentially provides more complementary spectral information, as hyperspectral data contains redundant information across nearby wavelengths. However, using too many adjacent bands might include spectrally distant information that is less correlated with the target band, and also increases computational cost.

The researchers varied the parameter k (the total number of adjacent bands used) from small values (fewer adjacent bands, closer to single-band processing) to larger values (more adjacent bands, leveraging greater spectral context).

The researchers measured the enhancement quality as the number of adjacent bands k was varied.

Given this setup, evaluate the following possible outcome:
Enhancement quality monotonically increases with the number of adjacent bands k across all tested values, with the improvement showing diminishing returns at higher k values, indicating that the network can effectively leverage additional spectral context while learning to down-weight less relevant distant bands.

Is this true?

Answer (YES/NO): NO